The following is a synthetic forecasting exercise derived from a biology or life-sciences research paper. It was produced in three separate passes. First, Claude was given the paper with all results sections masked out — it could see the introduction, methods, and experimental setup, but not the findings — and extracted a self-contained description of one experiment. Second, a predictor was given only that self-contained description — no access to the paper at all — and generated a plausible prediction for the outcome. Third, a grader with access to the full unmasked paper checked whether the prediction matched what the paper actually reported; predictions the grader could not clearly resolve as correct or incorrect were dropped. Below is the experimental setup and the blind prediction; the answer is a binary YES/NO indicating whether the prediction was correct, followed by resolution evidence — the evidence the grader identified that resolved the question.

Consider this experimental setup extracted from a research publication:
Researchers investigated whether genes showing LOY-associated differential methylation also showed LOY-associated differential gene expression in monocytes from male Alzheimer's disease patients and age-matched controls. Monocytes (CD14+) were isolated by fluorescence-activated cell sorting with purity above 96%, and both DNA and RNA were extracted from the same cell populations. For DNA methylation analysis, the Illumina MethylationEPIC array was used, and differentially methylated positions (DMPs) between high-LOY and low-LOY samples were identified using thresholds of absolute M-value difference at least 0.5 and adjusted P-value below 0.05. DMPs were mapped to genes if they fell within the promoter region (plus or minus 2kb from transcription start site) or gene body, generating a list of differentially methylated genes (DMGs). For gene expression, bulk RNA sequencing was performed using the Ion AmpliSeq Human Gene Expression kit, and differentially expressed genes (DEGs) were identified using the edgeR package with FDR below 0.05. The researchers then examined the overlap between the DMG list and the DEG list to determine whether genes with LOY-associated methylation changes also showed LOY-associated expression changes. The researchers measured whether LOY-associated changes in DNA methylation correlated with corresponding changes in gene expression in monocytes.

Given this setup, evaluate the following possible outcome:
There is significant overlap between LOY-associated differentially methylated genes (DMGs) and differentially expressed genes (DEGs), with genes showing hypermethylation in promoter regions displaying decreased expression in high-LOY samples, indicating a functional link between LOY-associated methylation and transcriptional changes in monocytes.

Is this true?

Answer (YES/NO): NO